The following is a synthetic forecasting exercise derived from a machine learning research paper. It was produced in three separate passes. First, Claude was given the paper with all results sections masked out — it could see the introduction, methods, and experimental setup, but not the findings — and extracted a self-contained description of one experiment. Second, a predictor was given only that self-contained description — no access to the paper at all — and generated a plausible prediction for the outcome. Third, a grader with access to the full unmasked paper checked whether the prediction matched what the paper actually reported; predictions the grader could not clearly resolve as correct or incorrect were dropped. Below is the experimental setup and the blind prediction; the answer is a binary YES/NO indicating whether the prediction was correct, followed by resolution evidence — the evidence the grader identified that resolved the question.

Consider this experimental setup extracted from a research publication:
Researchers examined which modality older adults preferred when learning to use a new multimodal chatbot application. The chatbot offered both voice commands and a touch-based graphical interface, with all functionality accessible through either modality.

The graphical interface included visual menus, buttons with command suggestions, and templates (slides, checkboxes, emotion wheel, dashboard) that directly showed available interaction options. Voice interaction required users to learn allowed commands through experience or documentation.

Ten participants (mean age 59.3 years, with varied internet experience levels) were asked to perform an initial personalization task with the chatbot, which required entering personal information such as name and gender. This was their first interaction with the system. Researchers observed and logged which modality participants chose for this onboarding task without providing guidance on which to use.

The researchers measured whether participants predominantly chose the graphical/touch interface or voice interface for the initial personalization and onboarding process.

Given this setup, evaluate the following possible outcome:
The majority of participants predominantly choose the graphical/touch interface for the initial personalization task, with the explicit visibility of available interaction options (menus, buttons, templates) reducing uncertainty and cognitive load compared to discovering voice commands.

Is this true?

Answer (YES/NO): NO